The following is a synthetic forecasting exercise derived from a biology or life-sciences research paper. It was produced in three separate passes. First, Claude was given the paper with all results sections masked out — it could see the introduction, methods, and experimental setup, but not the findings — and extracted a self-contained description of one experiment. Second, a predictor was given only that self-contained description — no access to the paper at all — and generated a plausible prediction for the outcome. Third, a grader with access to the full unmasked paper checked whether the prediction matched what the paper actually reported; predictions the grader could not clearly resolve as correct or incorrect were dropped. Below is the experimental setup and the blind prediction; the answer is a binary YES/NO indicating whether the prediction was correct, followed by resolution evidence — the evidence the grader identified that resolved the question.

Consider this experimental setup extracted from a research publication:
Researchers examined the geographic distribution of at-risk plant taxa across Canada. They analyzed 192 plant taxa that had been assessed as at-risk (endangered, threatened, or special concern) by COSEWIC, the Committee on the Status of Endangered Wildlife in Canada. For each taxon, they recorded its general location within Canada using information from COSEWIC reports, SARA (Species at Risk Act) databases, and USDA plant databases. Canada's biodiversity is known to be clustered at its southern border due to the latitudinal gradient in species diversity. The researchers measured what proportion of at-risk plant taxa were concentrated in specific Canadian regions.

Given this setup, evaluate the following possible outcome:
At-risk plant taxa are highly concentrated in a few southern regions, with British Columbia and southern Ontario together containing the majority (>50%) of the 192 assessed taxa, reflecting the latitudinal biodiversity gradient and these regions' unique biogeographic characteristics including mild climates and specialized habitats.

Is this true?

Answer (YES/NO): YES